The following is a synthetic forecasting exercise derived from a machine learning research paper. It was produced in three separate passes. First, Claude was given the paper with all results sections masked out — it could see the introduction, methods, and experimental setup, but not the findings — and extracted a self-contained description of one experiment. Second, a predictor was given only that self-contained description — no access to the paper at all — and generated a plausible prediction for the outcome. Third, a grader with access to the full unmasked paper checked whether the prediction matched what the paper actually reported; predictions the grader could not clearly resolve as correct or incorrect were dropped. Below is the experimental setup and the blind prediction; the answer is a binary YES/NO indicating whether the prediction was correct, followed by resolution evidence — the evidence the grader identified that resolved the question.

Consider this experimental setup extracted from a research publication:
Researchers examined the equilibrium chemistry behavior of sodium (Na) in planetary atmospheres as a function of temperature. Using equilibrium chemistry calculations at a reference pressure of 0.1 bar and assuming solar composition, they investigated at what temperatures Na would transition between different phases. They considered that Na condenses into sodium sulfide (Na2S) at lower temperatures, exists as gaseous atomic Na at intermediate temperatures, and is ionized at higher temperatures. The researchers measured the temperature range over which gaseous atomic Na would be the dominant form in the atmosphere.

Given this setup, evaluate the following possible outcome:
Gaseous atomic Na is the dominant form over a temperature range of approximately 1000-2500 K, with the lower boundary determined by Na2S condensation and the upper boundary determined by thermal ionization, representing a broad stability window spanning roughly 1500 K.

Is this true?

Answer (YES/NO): NO